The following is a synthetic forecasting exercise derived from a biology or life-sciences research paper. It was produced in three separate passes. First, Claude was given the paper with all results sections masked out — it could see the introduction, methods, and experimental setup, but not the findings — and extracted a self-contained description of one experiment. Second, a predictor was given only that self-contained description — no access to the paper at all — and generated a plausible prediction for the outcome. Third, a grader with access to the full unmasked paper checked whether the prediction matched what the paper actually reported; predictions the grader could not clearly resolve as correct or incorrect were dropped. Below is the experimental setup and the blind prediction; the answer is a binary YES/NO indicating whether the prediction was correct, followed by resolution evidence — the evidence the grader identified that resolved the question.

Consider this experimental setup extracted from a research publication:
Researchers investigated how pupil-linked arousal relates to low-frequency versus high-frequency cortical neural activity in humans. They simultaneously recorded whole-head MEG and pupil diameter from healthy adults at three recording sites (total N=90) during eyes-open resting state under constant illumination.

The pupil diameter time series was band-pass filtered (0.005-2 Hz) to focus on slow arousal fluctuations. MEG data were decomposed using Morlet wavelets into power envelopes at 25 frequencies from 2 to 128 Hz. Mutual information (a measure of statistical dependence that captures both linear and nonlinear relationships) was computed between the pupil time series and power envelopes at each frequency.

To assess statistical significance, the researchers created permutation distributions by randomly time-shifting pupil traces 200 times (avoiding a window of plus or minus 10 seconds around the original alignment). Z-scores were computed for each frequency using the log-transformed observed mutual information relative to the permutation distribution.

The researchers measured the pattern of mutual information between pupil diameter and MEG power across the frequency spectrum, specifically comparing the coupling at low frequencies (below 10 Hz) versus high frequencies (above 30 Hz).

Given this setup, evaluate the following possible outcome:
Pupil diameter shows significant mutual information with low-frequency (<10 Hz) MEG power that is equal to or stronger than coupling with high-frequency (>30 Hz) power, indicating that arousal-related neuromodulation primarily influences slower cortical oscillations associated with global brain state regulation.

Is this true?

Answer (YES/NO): YES